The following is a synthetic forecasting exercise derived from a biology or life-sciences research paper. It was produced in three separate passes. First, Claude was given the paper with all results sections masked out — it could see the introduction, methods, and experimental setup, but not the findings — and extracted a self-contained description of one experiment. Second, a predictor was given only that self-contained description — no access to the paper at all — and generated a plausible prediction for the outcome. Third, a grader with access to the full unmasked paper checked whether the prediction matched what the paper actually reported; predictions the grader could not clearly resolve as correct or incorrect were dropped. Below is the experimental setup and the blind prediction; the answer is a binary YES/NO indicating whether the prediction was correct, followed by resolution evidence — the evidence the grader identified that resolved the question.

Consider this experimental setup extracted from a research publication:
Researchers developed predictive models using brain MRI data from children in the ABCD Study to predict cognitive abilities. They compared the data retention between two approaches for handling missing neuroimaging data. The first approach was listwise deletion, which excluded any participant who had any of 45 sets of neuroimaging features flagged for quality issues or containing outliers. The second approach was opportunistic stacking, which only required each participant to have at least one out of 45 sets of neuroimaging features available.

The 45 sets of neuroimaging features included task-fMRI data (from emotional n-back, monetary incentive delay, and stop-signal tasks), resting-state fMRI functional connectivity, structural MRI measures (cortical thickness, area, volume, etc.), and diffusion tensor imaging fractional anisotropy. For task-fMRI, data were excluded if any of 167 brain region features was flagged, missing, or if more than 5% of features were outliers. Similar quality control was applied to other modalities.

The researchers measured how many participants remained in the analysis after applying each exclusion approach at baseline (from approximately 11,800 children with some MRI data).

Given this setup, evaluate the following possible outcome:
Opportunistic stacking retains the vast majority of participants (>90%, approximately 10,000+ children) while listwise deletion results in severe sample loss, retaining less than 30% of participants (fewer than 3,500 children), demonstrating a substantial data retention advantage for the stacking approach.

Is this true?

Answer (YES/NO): NO